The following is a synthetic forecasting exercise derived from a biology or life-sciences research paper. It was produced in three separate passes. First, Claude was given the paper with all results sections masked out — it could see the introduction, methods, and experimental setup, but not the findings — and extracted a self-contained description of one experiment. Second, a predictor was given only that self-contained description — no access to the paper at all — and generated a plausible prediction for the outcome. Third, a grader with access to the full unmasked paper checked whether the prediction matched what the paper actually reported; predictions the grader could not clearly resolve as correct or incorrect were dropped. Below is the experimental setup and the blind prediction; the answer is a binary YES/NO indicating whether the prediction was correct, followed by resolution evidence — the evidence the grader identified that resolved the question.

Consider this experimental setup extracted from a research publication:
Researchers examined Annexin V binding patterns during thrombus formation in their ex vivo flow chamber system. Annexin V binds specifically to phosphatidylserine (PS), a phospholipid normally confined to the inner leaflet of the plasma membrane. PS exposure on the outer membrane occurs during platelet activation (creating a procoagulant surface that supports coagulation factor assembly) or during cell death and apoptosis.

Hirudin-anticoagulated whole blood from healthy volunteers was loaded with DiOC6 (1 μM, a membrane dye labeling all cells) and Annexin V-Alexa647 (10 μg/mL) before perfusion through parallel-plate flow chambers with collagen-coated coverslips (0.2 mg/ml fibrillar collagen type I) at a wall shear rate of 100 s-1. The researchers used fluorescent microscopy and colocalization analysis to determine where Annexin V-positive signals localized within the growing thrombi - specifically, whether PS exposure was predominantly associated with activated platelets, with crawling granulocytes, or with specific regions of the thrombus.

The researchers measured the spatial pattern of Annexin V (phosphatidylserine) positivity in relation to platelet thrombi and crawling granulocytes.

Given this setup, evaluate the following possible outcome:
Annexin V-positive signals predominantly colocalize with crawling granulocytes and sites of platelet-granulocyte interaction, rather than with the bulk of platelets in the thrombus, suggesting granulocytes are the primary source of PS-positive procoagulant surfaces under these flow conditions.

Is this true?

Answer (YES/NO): NO